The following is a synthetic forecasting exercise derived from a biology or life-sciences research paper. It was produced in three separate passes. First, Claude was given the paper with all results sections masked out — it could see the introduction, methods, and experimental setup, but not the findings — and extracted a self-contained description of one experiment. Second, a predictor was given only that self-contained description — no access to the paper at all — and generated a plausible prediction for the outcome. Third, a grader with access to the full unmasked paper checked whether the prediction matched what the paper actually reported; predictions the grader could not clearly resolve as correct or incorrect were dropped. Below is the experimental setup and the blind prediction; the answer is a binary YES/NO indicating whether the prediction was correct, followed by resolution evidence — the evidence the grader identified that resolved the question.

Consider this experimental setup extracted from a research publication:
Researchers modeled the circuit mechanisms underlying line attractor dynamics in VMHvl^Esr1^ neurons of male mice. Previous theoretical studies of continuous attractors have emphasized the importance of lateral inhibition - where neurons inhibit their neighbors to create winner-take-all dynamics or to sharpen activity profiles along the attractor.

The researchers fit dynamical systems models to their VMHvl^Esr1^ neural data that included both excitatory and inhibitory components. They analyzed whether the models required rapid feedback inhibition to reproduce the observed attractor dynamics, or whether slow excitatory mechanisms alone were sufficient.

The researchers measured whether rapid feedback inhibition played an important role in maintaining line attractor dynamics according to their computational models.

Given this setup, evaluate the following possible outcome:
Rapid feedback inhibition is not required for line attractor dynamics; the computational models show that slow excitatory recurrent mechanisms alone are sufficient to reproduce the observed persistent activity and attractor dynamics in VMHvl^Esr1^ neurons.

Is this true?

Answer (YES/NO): NO